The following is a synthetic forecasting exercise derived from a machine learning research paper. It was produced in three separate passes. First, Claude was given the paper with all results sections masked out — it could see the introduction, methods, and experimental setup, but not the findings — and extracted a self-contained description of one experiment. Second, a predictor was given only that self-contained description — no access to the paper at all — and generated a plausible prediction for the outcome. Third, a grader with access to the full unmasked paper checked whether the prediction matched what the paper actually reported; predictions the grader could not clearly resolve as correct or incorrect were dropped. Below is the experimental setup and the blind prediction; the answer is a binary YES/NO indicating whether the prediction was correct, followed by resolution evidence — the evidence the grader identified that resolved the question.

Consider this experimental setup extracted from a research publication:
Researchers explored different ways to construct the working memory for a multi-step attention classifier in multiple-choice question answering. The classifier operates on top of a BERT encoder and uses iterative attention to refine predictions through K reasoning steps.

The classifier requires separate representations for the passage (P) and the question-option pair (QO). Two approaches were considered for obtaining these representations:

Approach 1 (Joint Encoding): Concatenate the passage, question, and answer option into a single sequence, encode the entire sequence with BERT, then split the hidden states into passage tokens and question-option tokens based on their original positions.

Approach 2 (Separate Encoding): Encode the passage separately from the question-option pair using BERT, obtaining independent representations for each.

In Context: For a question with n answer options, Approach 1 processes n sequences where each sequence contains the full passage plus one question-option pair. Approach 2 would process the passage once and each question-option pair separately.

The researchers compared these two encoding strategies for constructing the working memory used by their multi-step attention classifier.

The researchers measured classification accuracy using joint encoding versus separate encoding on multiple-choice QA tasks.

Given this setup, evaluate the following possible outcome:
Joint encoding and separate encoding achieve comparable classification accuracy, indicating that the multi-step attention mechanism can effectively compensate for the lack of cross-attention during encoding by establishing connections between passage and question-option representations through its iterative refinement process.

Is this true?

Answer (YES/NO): NO